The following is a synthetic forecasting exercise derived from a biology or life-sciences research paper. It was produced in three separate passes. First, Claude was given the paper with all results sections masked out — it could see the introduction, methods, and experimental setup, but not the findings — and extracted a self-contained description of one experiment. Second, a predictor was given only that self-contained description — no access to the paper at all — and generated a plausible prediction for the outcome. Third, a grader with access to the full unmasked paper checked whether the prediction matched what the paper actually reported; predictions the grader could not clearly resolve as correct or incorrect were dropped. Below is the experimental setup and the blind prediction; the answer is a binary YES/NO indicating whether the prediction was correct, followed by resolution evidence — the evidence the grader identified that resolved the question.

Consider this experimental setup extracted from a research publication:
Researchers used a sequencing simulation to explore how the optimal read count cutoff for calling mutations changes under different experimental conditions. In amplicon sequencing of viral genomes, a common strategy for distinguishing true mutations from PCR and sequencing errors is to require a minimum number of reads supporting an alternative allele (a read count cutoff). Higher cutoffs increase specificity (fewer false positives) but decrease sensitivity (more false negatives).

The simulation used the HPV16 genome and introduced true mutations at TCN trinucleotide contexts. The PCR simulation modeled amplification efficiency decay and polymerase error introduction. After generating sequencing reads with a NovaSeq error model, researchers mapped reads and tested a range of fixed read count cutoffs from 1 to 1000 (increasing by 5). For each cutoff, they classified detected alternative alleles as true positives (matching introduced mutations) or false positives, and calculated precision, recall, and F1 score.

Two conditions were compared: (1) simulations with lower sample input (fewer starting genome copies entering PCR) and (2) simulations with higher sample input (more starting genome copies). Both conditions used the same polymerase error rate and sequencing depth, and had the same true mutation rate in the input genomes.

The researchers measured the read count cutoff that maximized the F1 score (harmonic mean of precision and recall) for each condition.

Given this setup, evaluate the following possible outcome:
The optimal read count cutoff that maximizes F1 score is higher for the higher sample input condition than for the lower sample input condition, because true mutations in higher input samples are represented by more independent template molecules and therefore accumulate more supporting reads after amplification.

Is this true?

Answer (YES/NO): NO